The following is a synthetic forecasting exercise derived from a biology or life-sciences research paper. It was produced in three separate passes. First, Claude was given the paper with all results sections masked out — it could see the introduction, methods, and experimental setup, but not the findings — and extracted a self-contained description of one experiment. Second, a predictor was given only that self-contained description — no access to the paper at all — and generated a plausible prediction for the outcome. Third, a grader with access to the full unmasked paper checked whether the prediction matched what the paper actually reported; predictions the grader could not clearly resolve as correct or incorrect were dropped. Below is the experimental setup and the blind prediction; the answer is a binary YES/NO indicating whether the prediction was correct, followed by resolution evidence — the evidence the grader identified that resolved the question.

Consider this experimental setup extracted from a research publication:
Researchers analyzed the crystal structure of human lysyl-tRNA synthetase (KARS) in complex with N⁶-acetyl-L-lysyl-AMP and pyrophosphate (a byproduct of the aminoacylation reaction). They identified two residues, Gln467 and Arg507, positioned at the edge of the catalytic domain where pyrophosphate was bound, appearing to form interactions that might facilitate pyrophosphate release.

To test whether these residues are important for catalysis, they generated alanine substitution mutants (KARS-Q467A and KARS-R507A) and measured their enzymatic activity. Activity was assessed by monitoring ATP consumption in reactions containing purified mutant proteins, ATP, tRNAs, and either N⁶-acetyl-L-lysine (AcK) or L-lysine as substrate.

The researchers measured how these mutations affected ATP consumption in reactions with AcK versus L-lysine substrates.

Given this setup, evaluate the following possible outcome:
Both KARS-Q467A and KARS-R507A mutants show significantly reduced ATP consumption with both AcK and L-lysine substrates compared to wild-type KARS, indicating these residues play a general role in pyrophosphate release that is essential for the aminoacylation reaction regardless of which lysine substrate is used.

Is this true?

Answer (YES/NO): NO